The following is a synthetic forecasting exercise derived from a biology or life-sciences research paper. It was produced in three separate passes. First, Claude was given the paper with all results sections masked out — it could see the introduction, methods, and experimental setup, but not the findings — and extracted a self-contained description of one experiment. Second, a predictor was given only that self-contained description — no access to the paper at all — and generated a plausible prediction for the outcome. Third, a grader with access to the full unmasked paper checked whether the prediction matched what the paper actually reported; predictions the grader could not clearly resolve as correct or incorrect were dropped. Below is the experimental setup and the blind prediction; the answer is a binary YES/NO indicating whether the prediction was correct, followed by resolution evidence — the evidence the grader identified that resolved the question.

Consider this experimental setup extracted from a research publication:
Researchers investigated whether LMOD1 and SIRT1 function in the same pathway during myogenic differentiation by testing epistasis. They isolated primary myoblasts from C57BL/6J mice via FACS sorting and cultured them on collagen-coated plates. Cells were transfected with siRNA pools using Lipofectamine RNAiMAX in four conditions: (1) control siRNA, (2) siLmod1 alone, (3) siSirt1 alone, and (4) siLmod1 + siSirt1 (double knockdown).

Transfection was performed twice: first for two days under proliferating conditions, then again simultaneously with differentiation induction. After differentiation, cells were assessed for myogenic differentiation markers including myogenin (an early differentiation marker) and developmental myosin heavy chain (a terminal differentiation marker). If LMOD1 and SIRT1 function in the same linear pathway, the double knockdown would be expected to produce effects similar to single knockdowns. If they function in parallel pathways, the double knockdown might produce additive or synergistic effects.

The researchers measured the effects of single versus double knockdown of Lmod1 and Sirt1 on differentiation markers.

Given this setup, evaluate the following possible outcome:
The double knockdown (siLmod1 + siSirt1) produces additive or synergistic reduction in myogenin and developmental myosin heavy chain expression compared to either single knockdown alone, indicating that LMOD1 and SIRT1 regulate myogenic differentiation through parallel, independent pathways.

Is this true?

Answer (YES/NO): NO